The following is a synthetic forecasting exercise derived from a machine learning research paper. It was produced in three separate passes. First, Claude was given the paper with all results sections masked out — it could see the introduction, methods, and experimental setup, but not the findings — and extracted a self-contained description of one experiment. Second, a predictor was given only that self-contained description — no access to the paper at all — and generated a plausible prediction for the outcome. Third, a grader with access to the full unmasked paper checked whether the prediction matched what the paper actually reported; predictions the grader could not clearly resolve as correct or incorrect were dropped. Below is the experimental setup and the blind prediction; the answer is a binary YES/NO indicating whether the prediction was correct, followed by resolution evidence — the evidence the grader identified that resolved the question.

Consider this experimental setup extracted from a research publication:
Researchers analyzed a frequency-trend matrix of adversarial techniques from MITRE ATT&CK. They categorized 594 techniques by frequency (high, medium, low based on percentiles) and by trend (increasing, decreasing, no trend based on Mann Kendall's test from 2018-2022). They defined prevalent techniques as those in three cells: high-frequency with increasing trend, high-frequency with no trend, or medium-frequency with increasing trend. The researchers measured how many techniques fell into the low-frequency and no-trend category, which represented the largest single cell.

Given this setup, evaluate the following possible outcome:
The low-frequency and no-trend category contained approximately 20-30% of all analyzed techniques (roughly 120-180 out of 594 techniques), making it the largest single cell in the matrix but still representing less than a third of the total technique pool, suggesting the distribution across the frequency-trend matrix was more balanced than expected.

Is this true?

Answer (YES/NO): NO